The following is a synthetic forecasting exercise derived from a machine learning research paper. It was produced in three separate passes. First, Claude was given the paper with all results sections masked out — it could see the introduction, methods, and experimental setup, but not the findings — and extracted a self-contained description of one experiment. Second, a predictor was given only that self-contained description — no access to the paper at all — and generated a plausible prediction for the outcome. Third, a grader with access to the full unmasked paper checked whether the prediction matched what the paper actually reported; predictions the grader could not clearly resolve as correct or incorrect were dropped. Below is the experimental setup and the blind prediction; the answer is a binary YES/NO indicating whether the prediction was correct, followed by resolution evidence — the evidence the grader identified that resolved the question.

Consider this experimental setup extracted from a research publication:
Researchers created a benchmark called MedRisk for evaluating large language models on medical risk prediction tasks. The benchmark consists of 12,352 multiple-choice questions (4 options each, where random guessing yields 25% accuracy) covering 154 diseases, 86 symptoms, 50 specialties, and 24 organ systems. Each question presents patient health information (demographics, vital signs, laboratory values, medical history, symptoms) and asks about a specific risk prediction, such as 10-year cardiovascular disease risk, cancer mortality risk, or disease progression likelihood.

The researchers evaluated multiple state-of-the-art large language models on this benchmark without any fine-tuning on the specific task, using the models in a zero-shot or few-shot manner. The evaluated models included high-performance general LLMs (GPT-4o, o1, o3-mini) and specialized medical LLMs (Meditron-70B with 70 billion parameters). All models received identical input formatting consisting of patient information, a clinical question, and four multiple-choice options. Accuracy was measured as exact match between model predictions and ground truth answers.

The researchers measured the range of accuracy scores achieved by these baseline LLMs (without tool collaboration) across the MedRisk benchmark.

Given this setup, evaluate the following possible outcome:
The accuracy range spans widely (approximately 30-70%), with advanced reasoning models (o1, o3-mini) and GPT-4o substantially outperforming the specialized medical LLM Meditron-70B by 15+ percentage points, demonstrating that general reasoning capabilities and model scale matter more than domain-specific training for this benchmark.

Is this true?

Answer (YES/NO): NO